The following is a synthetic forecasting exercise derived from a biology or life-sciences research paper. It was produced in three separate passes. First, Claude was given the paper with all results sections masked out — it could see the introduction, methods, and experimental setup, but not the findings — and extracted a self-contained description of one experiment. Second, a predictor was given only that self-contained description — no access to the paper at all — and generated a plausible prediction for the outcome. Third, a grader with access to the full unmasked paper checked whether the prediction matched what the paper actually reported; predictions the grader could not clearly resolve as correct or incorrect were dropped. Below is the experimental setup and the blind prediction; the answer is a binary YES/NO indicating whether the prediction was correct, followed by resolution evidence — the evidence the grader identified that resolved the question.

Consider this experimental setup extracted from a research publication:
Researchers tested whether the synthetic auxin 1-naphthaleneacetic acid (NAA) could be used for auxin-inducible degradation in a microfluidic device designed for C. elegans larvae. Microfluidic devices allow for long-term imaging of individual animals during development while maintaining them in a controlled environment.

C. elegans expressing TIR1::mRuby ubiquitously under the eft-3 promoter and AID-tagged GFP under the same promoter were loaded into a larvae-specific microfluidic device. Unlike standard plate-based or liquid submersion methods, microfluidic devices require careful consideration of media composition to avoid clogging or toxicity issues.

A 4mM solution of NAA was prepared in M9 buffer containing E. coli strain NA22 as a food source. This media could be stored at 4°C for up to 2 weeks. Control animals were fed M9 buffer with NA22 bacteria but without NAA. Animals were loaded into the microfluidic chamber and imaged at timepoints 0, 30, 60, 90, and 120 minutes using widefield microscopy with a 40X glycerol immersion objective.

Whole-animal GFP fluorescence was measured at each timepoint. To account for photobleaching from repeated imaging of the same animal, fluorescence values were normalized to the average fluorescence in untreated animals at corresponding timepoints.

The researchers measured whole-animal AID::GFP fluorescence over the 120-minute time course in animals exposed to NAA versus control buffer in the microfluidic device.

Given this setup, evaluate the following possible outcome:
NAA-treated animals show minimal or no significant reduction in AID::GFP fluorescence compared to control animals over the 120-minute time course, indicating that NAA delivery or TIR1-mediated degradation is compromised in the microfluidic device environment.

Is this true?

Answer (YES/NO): NO